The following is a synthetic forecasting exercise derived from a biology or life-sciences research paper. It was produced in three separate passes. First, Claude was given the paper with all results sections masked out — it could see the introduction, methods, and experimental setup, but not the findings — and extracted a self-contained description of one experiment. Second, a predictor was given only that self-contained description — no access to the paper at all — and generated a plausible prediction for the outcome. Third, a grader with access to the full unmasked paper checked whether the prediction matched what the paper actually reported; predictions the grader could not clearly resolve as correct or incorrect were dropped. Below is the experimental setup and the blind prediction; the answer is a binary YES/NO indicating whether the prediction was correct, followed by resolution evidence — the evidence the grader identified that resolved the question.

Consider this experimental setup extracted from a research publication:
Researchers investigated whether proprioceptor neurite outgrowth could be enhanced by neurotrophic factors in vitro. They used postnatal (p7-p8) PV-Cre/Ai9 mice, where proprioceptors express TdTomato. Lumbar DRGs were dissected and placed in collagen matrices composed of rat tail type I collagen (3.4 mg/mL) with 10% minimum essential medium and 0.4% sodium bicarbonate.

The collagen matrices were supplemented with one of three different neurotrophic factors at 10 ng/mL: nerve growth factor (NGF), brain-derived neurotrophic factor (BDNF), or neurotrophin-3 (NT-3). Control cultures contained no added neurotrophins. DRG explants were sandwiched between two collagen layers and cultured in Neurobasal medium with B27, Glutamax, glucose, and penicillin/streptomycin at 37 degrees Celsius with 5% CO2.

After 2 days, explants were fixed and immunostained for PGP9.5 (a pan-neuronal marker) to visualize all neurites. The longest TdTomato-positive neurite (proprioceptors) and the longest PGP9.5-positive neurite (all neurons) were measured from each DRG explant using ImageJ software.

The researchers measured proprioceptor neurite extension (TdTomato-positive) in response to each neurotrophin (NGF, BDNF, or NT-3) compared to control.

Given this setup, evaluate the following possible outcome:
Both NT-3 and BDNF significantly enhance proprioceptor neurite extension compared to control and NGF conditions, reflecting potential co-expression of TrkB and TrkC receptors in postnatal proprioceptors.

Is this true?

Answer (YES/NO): NO